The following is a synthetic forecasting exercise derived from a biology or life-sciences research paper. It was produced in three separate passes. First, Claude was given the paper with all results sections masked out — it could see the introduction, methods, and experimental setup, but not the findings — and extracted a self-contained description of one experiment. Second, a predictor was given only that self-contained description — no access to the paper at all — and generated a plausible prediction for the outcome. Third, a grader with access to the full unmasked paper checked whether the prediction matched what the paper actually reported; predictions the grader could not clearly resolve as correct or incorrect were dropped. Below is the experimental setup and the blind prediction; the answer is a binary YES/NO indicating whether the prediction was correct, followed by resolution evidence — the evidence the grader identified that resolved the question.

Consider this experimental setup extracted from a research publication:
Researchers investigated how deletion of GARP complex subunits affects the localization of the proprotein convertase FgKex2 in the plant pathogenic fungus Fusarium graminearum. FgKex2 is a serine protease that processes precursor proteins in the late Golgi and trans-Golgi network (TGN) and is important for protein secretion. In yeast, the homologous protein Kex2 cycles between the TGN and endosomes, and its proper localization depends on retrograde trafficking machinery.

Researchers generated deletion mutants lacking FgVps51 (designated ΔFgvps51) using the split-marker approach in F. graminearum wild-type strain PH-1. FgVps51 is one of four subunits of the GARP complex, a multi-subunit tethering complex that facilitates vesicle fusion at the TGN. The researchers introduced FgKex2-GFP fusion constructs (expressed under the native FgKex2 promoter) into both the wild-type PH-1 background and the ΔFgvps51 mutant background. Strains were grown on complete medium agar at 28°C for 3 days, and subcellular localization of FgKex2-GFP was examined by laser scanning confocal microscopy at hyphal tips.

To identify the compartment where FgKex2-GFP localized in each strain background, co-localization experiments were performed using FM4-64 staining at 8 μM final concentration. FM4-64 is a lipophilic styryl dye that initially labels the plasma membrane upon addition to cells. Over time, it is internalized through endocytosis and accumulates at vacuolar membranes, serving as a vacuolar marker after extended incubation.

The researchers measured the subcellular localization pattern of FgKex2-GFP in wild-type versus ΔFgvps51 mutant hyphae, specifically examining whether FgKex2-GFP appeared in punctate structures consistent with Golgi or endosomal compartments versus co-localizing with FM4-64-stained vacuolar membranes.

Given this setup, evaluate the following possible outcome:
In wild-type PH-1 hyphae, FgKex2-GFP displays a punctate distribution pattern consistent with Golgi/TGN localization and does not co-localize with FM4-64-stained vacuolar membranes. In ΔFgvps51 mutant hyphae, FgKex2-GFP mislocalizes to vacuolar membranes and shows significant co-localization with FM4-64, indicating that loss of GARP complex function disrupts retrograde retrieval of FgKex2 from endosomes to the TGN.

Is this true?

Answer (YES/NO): YES